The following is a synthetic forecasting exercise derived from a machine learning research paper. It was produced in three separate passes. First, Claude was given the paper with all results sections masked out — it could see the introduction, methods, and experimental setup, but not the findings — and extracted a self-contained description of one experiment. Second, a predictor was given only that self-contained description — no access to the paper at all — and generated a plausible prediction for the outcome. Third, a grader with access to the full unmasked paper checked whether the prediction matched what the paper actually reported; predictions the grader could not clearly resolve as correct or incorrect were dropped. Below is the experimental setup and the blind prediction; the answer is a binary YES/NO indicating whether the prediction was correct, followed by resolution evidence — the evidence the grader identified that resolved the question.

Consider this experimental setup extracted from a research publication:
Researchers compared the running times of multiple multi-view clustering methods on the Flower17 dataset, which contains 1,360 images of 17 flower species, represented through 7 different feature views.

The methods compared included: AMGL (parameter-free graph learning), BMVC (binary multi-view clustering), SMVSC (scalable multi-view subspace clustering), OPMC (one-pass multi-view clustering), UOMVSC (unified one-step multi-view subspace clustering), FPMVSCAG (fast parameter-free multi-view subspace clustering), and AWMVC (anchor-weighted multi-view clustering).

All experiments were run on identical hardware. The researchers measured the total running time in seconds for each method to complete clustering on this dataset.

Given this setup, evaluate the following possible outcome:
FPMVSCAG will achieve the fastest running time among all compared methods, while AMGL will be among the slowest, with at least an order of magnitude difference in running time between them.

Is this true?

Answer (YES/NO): NO